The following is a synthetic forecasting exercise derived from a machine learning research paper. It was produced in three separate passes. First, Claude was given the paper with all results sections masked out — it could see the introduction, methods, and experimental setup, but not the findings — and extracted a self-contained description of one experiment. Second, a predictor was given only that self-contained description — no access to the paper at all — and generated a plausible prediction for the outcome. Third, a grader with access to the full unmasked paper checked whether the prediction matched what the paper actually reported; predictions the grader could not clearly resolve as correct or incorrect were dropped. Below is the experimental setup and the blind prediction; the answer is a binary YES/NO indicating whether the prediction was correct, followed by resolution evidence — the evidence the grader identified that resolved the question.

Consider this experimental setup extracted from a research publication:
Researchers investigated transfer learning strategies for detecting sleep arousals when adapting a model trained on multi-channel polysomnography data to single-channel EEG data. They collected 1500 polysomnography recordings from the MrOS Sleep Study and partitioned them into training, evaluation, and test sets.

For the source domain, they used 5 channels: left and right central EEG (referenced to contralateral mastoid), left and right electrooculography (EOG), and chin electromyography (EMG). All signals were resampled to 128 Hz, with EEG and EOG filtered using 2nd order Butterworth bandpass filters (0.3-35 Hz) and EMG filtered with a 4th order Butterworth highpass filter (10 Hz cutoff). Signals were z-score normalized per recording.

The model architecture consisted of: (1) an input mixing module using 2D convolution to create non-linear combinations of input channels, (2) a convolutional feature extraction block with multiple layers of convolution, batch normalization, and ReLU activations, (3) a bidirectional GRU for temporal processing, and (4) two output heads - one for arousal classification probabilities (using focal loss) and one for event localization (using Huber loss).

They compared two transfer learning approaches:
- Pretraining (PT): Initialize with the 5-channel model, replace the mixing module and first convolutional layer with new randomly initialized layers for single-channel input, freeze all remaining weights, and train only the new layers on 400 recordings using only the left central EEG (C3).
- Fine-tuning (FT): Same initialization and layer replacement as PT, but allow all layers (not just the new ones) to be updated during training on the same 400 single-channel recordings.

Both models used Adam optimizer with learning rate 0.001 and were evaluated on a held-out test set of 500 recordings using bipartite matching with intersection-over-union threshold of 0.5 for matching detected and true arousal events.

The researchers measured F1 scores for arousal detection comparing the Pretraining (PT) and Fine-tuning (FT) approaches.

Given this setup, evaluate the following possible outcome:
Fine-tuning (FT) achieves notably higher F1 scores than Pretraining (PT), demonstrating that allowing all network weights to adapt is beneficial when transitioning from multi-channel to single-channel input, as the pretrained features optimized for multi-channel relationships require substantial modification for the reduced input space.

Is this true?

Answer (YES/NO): YES